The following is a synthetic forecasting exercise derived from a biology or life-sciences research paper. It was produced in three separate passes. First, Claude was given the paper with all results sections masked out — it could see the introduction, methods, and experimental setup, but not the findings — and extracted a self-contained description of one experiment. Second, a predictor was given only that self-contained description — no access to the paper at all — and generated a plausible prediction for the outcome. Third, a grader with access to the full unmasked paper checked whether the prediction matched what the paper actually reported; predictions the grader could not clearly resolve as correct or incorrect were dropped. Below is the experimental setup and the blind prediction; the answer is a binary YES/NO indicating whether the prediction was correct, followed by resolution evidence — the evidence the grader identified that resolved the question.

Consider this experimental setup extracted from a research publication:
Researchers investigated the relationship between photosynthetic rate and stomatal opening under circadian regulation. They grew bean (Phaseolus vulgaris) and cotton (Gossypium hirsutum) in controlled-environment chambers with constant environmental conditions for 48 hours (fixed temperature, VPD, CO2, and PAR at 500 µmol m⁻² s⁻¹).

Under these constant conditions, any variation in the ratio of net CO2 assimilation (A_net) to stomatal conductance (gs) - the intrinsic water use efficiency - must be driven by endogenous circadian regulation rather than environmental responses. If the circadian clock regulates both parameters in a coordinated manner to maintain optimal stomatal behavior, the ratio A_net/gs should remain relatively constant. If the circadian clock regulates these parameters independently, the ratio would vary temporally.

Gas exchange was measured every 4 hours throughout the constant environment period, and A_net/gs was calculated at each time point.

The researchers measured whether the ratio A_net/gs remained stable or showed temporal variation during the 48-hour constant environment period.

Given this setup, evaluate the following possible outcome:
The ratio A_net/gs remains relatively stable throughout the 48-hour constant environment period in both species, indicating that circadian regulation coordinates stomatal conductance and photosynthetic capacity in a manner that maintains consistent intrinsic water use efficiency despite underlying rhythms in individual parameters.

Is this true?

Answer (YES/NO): NO